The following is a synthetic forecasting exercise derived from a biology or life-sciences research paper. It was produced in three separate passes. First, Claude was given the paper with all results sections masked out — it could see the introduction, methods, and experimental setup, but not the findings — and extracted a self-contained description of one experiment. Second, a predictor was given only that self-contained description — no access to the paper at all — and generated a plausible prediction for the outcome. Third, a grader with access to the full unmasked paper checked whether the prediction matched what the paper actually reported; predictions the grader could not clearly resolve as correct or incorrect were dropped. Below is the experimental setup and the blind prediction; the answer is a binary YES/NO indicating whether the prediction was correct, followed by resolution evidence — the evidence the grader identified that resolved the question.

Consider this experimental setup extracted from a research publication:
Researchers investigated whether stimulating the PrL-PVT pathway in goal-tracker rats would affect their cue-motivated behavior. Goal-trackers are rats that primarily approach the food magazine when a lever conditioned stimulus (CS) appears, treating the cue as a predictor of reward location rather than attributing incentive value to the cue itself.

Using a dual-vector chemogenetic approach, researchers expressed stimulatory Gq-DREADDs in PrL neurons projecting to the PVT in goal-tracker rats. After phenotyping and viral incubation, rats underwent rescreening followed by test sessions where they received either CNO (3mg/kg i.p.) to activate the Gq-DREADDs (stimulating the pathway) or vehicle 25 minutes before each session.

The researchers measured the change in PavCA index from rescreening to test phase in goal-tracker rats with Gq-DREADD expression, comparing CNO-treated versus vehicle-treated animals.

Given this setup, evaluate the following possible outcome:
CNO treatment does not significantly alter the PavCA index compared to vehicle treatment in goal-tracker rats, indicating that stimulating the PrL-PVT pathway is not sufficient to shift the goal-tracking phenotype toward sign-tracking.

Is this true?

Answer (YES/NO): YES